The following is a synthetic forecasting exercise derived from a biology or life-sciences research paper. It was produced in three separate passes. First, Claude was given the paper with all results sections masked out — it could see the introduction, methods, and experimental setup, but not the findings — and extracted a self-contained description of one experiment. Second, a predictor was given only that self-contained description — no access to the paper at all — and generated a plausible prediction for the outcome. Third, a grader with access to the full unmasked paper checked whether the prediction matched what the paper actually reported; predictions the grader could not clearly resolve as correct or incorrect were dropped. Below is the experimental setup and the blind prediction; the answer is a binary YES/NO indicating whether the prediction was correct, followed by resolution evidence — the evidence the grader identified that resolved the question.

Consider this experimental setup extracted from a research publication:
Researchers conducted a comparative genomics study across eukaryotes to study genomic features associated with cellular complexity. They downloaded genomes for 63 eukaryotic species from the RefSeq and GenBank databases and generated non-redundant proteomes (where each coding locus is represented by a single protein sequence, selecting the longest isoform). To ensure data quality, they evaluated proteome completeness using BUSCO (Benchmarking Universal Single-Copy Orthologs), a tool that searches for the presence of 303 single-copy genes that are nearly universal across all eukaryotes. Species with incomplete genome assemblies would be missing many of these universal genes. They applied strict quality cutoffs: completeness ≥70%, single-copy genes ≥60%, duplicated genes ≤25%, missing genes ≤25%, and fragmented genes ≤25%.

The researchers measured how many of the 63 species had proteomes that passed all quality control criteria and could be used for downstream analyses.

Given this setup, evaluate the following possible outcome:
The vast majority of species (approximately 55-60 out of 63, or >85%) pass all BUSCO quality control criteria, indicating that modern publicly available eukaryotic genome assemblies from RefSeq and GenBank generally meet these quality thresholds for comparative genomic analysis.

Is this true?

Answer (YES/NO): NO